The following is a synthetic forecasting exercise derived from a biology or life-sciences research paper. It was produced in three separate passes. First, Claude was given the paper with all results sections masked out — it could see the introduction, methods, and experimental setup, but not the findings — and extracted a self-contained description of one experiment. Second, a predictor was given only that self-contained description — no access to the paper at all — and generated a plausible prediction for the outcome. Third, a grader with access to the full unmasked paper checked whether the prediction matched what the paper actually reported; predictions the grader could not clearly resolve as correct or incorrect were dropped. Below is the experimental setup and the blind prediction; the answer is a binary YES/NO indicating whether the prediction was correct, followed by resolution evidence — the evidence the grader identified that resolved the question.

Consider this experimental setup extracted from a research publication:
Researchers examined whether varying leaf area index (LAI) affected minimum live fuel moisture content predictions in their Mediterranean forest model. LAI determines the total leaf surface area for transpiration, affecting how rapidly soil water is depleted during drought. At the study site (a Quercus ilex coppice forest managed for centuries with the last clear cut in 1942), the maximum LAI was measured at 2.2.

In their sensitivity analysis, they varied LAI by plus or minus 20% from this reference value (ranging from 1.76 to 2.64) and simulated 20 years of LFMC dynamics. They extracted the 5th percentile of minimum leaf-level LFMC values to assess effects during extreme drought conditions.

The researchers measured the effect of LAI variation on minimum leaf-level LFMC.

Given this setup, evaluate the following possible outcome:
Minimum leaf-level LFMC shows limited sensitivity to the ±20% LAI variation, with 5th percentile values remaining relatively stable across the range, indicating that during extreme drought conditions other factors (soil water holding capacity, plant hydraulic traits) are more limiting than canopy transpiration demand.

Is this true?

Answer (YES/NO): NO